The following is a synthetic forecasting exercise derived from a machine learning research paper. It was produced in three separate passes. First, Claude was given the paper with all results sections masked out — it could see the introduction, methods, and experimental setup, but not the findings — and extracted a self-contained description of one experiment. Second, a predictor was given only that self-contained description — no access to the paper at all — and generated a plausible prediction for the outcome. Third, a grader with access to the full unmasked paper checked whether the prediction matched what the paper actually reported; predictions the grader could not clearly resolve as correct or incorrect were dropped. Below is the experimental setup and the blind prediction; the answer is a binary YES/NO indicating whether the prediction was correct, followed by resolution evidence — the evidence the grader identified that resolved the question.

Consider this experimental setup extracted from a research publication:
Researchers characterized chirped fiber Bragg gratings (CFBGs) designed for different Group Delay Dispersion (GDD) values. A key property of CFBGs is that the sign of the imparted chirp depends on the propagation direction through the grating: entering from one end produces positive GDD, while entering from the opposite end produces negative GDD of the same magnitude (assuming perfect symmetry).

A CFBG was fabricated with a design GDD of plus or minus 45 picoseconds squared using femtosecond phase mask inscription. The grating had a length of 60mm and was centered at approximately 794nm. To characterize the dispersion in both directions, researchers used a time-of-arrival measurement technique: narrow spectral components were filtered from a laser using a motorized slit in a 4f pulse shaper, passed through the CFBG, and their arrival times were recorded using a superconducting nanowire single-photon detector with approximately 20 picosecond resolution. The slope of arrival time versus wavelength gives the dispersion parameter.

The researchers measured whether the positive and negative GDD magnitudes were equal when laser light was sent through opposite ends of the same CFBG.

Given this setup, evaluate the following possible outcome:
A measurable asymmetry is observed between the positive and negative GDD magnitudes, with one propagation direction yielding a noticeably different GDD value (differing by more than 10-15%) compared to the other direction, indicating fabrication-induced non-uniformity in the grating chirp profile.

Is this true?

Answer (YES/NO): NO